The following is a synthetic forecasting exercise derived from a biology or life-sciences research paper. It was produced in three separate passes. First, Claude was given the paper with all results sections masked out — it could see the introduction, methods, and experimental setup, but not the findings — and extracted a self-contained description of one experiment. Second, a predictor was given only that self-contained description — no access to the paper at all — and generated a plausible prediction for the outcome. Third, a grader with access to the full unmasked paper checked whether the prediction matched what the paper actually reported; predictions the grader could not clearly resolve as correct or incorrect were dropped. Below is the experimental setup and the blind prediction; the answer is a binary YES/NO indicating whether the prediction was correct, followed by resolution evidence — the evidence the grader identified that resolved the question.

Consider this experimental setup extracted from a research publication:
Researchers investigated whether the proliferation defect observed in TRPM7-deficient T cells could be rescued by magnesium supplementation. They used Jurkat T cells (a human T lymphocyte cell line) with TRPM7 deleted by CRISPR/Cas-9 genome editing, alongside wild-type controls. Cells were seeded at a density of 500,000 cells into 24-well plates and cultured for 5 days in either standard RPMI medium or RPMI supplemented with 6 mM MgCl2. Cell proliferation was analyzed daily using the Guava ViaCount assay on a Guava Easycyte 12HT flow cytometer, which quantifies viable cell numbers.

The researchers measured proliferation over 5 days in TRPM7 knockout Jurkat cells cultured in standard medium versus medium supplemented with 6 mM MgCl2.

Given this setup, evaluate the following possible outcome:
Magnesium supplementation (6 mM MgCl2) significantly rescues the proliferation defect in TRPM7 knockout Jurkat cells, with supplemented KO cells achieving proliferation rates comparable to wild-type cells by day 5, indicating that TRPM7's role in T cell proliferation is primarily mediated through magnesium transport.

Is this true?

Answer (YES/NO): YES